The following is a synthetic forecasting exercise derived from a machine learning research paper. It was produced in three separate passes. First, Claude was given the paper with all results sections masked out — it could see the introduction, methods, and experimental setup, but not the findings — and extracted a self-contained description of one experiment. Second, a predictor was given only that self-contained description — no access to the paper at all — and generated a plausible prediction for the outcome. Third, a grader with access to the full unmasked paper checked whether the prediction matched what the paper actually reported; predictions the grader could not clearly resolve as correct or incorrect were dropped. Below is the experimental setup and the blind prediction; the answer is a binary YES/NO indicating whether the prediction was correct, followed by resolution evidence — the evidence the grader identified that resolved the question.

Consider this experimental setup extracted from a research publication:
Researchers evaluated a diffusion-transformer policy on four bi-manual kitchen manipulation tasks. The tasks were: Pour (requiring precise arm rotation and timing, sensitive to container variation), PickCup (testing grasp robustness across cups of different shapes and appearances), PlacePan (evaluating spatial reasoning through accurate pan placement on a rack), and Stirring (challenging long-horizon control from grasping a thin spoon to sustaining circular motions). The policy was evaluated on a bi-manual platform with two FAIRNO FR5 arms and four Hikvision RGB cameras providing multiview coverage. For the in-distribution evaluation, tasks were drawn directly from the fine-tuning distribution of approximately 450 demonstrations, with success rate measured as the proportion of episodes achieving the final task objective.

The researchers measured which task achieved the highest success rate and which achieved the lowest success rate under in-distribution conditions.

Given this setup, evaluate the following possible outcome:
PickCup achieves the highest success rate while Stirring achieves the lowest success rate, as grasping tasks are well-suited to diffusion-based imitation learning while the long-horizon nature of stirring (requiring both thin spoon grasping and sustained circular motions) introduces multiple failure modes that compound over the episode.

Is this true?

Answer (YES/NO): NO